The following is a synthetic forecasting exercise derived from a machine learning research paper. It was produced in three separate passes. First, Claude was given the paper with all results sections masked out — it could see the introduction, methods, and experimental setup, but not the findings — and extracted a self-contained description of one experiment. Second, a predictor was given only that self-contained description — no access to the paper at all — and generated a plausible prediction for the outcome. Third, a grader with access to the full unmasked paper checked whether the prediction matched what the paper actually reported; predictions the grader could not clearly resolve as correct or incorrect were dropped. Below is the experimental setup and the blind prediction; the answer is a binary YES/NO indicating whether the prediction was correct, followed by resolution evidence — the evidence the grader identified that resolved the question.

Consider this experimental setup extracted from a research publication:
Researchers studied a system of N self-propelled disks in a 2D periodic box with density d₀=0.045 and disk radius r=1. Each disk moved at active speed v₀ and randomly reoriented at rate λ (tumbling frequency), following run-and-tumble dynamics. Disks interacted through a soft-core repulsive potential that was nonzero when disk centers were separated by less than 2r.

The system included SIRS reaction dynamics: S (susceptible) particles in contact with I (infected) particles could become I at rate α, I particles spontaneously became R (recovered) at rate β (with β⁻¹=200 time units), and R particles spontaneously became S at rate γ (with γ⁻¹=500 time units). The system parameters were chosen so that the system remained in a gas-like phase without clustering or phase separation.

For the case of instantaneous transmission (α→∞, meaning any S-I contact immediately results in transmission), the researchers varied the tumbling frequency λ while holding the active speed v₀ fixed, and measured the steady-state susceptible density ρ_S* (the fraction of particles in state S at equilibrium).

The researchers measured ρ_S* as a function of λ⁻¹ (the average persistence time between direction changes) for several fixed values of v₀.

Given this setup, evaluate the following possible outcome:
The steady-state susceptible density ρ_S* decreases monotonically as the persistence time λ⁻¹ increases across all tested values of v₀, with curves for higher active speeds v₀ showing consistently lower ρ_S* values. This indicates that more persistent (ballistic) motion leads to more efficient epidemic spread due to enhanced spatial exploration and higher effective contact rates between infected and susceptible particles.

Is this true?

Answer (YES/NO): NO